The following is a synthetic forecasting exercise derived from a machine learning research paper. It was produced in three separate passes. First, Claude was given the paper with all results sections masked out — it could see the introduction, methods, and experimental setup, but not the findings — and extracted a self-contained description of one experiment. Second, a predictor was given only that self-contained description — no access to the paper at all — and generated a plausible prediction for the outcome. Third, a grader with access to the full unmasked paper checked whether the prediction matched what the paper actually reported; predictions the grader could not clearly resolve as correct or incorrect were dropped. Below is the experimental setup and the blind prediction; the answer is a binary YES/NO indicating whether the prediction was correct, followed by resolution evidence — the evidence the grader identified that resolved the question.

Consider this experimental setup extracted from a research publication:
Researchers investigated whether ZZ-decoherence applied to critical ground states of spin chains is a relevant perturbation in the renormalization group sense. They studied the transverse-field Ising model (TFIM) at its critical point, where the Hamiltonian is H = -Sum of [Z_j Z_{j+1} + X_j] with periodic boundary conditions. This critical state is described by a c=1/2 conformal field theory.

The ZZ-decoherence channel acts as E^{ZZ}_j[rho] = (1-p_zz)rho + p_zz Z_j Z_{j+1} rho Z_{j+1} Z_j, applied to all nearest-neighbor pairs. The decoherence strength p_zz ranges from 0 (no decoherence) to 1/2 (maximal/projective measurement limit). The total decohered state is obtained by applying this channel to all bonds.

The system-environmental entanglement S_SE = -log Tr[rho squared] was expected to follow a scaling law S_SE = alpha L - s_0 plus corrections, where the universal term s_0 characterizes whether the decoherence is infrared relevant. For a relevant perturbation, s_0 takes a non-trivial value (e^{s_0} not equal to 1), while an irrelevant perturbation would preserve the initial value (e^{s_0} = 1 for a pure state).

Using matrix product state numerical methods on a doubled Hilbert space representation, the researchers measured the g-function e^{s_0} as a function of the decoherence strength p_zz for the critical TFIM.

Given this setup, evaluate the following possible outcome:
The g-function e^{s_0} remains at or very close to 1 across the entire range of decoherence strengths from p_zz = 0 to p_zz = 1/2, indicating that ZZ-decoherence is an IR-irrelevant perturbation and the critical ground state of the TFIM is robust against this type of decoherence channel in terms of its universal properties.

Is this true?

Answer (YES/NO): NO